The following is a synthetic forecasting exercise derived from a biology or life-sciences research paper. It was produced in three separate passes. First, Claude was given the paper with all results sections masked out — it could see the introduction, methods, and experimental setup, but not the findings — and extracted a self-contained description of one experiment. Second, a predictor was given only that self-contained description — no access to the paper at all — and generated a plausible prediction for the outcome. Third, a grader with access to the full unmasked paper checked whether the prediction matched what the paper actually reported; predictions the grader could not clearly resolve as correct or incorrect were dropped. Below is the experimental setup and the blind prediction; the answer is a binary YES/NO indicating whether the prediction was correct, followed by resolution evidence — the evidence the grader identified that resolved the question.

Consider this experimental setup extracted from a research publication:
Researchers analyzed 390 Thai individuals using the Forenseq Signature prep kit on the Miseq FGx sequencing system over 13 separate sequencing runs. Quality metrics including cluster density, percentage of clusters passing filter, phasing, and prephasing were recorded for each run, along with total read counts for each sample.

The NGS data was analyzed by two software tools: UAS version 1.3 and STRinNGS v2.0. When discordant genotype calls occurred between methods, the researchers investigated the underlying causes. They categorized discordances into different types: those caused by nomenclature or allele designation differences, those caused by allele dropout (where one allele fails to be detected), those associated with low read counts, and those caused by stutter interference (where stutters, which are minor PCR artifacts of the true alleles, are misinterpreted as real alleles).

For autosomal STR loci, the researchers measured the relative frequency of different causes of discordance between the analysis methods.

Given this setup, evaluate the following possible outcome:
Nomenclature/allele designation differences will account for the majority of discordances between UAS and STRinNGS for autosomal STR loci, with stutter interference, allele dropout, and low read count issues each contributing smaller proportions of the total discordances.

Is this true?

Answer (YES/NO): NO